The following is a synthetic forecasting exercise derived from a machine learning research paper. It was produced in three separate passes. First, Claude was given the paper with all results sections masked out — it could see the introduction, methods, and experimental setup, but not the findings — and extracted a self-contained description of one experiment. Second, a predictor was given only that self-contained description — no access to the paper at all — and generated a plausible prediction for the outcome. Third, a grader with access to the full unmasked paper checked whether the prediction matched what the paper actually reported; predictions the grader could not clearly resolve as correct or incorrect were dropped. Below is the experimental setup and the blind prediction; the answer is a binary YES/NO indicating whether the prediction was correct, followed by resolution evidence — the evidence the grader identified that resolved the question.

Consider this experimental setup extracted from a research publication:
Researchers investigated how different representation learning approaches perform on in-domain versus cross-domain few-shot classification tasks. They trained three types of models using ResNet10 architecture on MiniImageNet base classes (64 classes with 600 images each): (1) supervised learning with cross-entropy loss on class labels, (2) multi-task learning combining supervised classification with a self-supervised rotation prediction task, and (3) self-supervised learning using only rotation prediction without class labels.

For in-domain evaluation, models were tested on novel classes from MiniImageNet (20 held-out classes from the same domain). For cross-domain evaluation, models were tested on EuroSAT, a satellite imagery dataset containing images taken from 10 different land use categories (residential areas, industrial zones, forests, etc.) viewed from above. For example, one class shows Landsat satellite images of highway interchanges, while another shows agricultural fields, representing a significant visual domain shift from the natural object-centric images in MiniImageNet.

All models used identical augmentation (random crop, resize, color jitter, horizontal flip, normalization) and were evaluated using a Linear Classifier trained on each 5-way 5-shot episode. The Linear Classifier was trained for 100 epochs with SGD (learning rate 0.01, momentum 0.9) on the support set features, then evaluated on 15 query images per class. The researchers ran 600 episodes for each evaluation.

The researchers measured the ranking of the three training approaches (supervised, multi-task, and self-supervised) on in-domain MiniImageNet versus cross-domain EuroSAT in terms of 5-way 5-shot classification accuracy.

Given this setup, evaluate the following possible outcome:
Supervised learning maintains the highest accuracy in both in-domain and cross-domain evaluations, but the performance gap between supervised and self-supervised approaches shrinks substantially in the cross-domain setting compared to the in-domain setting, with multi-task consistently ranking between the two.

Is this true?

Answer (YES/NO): NO